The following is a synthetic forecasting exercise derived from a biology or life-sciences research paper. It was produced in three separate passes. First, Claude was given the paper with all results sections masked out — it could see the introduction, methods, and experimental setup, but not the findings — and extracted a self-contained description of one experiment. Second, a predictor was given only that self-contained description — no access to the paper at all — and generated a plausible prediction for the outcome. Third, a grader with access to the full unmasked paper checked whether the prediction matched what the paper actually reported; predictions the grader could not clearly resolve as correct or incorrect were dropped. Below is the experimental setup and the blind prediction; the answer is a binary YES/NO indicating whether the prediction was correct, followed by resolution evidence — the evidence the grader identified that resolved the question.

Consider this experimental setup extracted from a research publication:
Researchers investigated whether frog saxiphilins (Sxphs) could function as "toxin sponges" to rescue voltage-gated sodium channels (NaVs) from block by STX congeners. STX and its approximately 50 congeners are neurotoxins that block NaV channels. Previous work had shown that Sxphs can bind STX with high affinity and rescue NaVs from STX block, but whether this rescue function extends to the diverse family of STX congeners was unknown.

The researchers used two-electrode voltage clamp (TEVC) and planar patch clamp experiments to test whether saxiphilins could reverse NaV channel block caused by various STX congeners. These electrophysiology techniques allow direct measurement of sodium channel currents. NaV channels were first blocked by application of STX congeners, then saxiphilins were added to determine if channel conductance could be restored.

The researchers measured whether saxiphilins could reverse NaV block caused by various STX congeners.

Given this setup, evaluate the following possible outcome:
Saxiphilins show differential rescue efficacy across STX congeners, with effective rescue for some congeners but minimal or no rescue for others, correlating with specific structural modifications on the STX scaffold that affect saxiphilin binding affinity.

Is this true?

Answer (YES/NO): NO